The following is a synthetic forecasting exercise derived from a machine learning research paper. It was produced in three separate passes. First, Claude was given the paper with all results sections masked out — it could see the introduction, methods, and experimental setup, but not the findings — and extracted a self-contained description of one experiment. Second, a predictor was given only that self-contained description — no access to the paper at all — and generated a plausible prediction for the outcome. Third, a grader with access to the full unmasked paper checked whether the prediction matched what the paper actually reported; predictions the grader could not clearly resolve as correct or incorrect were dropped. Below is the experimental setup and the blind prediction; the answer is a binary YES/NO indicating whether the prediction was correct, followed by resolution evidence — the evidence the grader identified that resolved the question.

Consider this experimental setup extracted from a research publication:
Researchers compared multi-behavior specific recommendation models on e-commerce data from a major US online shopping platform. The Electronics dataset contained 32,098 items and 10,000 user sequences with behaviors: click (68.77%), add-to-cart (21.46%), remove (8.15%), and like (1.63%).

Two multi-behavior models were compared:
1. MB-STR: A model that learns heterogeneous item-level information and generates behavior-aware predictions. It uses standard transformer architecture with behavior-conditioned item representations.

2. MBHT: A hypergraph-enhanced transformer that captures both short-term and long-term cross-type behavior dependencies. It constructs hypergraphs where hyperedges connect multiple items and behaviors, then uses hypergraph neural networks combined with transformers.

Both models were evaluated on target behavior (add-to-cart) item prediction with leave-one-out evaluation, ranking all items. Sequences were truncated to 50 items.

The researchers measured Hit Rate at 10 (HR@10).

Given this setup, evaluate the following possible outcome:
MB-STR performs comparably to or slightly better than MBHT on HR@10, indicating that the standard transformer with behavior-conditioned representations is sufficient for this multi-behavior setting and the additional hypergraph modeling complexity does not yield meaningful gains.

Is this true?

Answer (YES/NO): NO